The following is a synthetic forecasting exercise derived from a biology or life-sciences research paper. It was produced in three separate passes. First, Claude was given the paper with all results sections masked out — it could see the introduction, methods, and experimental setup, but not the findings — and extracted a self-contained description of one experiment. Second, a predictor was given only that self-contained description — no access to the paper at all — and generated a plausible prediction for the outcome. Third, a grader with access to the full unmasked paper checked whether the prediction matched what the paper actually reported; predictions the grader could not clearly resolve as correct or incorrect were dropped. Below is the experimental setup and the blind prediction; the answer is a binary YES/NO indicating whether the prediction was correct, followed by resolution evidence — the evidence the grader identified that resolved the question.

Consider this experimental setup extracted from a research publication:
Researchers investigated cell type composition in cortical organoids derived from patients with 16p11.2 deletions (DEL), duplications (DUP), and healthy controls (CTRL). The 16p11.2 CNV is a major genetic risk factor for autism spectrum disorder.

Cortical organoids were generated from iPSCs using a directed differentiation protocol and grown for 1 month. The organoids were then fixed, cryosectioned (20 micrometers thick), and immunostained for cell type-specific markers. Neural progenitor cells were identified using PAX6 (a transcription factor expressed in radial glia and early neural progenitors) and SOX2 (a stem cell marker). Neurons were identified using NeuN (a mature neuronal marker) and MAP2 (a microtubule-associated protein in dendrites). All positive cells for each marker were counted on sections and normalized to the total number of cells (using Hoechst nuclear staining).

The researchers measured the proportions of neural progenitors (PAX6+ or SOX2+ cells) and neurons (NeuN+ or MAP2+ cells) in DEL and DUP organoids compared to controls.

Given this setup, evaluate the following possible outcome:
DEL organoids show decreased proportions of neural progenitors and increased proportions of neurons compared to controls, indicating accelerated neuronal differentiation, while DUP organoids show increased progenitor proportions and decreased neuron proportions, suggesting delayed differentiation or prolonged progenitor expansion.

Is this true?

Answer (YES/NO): YES